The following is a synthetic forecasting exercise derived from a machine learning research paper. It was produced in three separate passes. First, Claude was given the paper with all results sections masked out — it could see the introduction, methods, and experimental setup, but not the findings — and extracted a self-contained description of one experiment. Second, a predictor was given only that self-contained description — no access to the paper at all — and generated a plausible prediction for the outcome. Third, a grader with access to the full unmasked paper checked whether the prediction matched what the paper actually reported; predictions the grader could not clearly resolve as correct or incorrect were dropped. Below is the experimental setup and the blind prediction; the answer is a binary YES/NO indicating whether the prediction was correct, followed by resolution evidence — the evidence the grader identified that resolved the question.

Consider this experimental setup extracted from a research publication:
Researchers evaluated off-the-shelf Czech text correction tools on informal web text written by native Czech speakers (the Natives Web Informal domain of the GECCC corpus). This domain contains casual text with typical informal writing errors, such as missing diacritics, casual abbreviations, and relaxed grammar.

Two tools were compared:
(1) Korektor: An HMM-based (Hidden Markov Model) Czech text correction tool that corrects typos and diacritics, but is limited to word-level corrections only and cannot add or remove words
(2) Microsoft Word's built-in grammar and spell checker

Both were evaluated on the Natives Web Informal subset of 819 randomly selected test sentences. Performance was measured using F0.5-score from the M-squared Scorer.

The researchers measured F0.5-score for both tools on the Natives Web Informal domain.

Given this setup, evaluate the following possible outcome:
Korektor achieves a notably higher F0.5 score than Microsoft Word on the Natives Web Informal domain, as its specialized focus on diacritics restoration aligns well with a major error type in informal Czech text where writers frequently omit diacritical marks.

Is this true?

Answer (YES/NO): NO